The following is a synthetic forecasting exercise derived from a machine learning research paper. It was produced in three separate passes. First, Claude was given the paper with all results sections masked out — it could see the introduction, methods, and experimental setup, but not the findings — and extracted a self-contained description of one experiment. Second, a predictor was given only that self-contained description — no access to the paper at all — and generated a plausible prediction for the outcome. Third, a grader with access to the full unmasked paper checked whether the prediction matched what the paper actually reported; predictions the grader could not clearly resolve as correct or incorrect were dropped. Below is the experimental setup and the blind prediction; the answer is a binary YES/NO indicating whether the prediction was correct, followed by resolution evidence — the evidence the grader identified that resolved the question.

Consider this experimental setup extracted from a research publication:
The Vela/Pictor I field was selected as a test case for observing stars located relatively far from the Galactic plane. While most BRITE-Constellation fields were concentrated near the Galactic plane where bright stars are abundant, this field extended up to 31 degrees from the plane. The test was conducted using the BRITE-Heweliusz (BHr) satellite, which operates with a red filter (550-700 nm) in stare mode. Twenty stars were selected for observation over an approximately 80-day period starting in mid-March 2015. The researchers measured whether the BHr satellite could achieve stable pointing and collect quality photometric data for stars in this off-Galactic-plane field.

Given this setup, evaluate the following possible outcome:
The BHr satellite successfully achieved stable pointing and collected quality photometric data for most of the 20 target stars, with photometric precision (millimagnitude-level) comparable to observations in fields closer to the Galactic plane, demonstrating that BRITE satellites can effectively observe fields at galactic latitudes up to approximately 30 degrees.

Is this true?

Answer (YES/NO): NO